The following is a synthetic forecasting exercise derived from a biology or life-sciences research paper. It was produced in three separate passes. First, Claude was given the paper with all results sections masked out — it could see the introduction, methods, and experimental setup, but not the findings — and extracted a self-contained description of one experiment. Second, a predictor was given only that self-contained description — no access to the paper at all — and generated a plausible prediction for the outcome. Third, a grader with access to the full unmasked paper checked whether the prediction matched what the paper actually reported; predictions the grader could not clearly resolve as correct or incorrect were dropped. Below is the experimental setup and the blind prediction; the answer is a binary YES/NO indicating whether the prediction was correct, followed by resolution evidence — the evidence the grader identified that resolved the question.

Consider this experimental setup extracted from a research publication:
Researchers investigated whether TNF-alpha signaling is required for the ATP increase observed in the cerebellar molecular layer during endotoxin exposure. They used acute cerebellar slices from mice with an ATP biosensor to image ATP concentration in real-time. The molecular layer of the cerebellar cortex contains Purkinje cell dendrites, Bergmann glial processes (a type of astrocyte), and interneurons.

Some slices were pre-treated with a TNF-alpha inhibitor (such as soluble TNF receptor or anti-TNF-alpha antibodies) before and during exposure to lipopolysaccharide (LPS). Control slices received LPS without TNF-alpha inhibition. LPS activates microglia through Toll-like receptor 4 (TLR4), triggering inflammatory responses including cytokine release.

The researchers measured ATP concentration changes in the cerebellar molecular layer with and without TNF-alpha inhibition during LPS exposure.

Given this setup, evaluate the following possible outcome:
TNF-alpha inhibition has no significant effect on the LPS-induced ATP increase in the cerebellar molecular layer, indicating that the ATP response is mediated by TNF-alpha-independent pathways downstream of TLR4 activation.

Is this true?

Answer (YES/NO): NO